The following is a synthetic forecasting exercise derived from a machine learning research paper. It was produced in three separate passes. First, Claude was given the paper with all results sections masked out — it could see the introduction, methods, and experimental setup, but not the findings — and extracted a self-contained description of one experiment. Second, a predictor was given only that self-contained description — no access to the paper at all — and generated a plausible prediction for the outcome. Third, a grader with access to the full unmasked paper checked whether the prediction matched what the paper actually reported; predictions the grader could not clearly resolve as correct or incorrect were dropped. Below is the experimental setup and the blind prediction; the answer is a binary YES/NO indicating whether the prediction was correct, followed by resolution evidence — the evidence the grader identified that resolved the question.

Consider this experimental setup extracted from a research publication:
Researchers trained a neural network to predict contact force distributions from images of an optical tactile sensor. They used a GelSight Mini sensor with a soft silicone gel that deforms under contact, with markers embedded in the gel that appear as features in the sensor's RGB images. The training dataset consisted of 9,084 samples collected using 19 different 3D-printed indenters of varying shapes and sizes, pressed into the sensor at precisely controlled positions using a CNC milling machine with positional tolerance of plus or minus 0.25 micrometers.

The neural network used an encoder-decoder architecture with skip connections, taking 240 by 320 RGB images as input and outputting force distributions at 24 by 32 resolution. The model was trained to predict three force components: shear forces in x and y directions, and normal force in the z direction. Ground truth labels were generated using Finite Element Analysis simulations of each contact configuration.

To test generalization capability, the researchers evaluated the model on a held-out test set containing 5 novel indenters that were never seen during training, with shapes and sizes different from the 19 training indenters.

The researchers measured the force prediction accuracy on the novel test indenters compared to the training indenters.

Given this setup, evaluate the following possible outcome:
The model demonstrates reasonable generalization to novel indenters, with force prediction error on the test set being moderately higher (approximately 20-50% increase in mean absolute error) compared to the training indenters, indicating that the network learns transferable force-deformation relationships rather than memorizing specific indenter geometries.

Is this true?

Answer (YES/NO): NO